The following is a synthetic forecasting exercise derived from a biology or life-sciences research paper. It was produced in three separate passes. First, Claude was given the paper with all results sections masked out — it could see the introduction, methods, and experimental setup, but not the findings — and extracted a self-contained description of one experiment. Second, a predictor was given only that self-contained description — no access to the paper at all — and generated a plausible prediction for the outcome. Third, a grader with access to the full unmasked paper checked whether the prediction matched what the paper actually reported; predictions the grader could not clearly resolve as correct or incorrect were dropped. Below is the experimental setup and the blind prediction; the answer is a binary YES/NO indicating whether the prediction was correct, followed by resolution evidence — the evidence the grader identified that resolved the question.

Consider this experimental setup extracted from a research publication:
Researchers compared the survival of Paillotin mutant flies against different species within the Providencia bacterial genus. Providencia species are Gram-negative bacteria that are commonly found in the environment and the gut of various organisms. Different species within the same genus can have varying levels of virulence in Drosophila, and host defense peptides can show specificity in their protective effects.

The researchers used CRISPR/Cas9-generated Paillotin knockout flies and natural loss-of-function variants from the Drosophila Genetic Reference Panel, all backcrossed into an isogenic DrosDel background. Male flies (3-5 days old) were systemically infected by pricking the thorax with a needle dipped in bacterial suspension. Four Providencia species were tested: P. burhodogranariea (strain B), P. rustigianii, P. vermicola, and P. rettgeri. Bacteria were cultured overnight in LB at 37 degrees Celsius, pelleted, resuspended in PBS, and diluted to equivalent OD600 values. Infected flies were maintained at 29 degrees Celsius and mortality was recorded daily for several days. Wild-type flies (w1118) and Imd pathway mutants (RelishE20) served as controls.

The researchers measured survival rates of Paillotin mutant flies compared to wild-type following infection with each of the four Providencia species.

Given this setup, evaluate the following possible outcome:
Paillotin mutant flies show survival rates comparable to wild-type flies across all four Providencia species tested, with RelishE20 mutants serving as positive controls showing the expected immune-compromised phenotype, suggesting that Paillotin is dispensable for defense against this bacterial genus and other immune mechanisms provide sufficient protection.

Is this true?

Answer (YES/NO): NO